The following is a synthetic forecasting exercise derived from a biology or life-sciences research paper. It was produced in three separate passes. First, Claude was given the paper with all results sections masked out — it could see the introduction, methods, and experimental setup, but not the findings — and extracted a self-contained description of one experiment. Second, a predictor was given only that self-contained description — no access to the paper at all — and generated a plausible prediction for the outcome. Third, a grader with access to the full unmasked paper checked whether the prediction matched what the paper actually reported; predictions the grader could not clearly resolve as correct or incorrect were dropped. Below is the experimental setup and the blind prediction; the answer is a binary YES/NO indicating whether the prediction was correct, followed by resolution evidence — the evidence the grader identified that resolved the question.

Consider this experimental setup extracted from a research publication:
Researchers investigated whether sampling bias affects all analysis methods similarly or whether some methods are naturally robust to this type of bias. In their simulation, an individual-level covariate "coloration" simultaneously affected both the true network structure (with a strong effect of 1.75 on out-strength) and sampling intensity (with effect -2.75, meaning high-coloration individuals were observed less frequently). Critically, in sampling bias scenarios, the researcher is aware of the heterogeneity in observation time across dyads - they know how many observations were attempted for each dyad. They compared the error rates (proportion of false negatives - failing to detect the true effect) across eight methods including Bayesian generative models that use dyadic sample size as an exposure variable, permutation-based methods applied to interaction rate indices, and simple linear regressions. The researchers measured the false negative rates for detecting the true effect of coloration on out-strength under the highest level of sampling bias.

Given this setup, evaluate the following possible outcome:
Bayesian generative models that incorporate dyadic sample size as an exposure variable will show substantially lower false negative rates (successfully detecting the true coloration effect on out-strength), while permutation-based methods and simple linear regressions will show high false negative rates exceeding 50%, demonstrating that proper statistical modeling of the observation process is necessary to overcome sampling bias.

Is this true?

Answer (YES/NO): NO